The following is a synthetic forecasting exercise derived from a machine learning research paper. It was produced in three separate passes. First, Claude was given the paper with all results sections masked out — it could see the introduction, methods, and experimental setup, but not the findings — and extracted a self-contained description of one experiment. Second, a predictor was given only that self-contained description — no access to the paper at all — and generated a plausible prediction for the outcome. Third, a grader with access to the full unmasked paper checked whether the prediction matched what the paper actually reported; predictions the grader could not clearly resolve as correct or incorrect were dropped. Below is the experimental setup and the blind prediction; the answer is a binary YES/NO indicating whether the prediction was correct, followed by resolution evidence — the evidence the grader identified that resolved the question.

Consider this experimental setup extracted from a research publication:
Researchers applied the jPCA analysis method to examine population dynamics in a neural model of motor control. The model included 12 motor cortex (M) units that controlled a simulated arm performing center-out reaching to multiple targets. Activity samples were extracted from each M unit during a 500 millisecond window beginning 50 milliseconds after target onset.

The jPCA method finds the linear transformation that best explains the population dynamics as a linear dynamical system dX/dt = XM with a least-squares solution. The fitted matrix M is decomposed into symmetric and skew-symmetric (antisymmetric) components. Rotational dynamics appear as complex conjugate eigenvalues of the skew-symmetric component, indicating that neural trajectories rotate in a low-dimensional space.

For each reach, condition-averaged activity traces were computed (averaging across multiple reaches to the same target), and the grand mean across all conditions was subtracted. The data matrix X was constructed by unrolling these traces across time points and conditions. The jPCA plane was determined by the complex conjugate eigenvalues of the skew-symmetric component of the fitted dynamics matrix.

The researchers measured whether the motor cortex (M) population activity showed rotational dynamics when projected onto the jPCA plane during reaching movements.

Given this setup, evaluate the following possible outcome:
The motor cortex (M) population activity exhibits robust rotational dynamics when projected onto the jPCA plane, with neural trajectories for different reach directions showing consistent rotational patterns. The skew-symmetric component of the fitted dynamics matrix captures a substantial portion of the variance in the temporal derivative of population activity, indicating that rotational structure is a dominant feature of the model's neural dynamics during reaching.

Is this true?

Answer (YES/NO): YES